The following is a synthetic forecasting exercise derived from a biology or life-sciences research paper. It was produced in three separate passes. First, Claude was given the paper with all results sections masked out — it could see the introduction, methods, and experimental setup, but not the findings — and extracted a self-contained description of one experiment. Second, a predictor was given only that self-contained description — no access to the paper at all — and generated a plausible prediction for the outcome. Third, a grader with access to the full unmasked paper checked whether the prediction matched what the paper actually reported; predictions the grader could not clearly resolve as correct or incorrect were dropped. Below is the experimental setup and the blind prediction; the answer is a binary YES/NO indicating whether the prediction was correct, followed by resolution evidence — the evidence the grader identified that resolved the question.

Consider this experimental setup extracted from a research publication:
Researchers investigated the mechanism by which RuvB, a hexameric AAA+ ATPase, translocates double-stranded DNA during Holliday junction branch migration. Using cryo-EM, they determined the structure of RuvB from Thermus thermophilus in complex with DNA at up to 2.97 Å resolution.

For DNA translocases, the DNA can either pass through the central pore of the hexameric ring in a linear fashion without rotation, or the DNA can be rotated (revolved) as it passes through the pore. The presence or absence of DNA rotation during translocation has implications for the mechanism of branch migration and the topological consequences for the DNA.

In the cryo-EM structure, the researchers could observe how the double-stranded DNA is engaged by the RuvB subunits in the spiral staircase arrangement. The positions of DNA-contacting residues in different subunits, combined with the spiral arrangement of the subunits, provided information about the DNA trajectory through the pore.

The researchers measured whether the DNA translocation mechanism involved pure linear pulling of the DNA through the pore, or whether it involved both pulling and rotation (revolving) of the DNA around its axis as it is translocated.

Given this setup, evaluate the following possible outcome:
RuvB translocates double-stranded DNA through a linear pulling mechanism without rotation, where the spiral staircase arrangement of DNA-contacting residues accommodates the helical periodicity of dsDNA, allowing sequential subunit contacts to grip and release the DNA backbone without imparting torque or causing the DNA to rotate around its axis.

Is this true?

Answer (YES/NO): NO